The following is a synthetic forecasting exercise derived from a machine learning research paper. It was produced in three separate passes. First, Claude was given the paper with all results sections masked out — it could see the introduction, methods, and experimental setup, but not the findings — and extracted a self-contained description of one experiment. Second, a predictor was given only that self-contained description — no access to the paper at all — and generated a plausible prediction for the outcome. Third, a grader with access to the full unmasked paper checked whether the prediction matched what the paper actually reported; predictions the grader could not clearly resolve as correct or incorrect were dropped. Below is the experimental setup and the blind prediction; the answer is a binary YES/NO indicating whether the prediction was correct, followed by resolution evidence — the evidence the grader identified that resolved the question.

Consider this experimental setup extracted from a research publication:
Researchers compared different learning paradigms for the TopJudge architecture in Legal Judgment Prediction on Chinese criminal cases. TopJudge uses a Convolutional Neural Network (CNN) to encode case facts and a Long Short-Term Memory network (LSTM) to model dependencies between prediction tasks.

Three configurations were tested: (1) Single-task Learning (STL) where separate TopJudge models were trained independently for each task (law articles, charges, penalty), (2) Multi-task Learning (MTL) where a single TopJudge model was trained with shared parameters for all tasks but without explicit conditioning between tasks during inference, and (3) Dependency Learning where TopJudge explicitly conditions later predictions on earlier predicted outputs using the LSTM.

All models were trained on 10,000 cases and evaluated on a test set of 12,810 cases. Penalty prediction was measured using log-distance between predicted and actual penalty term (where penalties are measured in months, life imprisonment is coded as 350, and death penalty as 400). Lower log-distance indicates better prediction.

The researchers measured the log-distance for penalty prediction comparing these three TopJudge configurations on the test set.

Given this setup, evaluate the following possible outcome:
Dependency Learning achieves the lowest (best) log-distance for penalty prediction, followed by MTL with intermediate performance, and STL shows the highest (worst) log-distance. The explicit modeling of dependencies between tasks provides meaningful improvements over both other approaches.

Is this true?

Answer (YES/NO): NO